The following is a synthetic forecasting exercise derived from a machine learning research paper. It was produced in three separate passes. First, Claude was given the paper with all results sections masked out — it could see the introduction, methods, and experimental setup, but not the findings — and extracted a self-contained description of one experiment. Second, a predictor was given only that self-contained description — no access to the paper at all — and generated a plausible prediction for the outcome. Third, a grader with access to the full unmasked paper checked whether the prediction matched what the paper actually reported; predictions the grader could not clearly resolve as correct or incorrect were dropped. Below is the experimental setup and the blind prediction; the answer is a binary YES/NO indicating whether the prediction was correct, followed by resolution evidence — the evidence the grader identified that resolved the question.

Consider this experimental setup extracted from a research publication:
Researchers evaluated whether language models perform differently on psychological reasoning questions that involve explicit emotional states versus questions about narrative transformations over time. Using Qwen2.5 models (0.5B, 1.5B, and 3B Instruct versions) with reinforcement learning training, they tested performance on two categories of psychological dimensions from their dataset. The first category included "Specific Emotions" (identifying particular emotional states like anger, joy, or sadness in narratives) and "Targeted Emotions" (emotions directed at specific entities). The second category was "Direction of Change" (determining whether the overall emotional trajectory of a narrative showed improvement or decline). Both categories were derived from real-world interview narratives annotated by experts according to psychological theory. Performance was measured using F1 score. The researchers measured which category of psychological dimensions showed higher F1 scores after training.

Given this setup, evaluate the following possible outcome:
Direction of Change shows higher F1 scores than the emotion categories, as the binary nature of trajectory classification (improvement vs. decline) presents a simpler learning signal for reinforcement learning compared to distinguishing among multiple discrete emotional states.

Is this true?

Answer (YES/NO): YES